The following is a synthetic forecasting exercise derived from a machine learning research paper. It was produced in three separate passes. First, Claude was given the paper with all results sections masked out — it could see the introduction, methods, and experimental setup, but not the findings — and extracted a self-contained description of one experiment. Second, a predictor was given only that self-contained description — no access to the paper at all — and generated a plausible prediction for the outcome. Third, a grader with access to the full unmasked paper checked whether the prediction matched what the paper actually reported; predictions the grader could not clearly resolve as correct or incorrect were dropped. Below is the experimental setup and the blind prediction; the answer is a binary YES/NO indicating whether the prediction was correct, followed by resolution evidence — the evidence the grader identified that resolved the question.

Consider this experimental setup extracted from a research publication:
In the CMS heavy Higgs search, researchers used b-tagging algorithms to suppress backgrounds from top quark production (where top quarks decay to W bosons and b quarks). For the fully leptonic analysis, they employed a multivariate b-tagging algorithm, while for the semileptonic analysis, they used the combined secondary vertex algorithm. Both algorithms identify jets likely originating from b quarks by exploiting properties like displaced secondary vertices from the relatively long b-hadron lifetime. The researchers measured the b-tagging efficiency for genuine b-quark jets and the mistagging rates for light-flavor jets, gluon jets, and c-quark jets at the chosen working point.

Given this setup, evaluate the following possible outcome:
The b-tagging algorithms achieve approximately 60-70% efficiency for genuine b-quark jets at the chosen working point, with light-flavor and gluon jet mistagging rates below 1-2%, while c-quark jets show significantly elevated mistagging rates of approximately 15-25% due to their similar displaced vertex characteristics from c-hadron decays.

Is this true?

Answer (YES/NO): NO